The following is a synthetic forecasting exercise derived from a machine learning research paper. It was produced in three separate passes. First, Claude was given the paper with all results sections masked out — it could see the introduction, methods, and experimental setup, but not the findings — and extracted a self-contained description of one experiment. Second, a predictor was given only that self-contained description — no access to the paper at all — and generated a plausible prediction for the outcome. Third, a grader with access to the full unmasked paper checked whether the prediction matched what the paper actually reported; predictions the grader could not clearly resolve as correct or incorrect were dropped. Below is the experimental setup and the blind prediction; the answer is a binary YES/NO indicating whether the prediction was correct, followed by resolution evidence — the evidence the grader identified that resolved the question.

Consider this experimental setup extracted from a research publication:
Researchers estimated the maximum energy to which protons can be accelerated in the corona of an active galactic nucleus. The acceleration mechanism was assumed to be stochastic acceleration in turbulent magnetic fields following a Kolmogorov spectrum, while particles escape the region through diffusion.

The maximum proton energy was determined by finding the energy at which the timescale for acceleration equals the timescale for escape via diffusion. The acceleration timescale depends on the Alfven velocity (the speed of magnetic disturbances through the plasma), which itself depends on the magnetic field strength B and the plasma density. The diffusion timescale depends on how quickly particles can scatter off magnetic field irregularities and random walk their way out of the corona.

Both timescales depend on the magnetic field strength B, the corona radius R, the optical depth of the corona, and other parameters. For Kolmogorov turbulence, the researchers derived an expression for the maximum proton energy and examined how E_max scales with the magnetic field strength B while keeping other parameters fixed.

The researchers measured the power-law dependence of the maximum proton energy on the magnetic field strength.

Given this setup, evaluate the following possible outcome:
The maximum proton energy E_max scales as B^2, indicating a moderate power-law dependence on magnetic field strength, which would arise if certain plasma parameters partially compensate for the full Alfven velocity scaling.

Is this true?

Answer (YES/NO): NO